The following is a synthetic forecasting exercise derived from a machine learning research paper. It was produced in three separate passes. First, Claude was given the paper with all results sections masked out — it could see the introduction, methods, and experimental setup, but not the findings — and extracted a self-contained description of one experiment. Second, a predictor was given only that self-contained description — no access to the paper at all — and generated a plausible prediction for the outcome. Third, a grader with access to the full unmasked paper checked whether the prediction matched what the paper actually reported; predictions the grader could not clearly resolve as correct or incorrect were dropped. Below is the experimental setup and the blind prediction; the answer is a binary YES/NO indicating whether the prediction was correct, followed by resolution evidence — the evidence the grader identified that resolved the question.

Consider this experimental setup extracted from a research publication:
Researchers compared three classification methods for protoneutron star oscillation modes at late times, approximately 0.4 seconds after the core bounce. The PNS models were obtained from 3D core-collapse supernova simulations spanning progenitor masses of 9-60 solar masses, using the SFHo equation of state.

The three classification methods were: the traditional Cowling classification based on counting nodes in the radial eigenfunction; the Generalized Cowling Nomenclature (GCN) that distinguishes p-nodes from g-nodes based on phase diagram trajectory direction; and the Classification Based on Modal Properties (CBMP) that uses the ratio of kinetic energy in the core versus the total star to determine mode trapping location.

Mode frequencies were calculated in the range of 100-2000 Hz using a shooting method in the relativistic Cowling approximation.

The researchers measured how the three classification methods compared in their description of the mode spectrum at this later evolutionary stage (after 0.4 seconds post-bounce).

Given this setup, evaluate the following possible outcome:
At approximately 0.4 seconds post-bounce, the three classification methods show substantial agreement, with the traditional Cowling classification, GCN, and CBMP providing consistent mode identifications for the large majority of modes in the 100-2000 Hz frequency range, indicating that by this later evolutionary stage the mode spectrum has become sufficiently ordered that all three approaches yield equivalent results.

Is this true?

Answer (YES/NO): YES